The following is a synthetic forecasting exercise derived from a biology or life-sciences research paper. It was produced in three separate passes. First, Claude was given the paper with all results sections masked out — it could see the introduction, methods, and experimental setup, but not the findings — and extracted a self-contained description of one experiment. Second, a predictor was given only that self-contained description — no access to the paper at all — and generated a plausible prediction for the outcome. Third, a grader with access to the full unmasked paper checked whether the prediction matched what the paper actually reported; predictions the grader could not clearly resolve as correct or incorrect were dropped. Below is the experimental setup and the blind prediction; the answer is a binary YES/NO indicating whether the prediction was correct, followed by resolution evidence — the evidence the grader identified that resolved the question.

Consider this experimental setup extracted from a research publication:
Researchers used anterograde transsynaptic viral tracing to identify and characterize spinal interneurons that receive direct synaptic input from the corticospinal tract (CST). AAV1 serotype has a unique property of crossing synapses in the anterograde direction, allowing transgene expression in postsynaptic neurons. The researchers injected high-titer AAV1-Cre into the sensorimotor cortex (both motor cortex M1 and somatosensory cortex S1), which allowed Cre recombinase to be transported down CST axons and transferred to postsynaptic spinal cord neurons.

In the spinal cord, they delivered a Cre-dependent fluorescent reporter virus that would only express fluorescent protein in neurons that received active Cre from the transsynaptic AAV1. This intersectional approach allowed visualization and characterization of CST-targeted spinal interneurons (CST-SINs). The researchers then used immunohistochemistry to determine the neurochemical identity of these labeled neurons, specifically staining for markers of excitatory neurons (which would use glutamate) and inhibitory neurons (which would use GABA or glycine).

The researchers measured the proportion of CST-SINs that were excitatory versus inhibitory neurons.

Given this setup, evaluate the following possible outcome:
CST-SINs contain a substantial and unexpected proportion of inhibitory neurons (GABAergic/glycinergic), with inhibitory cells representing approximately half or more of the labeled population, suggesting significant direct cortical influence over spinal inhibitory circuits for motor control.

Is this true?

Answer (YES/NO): NO